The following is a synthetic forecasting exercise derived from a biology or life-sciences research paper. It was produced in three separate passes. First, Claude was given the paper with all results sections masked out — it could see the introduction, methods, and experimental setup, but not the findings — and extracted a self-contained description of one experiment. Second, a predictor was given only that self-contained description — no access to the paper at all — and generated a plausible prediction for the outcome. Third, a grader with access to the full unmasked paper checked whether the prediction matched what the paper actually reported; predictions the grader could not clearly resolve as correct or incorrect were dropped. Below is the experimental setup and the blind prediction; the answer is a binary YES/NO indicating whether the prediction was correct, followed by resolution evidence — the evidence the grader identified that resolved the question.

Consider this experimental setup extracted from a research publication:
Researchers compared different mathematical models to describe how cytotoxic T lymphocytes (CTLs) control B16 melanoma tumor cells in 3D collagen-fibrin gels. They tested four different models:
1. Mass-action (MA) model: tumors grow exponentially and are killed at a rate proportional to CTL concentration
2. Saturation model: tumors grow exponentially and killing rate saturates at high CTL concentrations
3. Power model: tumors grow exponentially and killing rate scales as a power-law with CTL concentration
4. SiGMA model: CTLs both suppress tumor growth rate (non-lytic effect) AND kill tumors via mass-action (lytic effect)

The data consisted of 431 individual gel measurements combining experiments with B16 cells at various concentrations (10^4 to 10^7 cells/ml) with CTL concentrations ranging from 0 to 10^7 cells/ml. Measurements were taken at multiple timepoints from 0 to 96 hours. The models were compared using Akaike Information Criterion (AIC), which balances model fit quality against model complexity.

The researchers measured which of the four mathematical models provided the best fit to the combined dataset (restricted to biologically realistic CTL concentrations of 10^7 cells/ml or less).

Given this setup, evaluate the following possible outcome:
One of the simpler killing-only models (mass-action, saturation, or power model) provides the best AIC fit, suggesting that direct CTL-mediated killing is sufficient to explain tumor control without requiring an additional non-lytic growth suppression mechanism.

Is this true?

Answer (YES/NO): NO